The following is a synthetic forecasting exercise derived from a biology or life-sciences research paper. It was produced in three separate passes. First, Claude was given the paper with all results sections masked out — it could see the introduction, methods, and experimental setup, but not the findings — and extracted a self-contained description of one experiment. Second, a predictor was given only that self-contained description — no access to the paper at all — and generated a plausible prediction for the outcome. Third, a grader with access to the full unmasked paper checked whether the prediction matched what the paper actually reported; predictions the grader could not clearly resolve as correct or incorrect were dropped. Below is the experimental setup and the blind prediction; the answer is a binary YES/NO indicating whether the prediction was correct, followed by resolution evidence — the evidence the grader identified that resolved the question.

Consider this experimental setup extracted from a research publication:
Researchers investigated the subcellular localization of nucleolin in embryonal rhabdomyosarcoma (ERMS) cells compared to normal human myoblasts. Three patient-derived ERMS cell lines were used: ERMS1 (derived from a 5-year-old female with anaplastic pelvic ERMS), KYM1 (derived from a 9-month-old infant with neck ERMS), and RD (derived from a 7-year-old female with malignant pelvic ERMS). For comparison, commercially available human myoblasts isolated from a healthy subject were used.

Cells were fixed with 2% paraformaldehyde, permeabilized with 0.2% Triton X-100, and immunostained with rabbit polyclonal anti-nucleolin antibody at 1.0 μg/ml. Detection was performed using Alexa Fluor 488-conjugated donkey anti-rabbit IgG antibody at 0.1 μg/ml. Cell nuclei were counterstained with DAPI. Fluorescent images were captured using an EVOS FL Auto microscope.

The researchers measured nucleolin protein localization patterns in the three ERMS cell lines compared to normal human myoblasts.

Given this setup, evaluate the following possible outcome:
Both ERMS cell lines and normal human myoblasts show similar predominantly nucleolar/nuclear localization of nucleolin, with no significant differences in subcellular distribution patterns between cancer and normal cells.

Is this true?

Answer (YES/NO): YES